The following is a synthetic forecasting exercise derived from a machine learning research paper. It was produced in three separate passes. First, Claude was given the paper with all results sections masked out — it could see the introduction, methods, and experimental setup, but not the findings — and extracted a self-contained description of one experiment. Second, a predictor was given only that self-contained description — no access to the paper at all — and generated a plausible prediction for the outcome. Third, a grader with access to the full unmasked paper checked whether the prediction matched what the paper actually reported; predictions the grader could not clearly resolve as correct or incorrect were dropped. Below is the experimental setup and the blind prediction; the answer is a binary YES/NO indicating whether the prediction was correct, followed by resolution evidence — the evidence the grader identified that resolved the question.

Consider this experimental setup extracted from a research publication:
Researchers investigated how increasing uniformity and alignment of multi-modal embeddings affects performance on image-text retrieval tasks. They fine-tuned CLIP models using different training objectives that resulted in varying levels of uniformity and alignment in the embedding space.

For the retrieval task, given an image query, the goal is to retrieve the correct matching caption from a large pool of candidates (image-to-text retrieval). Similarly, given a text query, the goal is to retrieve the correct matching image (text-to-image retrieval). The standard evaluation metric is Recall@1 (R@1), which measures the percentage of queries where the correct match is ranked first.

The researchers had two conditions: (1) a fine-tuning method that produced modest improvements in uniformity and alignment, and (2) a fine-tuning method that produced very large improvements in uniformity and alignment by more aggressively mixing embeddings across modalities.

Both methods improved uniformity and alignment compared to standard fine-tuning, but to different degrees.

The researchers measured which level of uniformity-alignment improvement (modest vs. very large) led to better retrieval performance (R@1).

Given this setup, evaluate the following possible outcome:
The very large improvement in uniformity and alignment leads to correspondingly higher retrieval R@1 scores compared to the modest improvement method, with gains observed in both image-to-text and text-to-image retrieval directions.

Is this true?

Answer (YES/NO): NO